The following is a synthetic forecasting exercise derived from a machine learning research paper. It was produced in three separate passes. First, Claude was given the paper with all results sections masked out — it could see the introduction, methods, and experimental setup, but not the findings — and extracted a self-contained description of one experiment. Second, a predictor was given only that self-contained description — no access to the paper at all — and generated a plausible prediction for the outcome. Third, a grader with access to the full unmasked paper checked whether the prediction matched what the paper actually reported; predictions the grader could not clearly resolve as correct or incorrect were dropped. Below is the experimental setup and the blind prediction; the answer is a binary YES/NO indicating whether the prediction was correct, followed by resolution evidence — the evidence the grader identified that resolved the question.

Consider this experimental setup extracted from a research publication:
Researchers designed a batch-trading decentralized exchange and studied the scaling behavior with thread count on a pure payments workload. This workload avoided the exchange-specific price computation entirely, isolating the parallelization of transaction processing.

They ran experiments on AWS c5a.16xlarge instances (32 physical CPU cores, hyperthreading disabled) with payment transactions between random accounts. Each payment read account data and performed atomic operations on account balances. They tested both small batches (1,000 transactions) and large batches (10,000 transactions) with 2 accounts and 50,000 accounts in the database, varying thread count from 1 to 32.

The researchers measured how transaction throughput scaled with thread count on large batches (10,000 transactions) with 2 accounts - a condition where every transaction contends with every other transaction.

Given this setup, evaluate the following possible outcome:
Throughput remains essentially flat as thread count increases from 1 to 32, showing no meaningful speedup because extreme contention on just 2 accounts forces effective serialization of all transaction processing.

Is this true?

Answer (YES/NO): NO